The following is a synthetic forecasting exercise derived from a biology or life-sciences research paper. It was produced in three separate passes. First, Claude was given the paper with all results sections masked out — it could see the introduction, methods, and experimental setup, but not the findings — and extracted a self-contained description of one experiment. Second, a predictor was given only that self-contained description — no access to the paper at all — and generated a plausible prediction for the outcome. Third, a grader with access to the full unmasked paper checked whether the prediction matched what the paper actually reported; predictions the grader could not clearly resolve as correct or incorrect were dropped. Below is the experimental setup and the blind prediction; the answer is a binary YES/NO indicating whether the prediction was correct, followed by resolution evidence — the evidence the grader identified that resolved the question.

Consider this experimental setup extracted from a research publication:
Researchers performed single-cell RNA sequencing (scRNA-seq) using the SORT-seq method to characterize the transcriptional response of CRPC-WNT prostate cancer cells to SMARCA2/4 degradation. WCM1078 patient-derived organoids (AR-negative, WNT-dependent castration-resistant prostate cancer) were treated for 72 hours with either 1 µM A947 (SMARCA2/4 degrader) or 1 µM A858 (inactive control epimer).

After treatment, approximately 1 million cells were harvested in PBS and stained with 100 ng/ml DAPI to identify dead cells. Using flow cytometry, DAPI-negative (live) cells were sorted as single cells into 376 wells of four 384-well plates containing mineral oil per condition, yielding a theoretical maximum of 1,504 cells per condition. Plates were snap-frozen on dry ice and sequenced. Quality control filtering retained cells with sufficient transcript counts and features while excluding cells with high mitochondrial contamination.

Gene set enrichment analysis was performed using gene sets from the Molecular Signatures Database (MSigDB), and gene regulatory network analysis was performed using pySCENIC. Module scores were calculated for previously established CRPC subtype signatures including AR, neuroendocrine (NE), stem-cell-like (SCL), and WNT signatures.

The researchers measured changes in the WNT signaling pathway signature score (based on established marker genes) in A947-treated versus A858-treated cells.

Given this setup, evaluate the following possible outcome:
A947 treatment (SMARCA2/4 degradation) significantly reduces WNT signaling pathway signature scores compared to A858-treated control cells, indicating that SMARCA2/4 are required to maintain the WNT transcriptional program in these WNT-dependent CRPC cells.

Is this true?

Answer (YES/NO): YES